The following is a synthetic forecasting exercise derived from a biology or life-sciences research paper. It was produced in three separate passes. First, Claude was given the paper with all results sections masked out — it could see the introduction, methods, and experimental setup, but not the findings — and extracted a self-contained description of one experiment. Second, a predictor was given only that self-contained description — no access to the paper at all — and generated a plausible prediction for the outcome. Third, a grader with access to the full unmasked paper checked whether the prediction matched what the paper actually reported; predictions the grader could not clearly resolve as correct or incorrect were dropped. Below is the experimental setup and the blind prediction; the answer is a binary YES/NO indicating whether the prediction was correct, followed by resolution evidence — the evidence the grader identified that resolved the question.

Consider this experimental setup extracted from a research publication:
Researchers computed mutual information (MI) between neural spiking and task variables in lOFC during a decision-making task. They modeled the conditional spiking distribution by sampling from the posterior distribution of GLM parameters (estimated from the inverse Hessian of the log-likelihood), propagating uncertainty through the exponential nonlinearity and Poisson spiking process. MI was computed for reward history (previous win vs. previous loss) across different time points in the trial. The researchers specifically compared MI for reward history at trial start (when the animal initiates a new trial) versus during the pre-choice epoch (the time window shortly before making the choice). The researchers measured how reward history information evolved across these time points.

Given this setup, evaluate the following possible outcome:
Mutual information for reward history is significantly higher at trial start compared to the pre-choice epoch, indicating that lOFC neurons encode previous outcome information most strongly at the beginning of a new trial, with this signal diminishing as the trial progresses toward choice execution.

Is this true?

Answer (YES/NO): NO